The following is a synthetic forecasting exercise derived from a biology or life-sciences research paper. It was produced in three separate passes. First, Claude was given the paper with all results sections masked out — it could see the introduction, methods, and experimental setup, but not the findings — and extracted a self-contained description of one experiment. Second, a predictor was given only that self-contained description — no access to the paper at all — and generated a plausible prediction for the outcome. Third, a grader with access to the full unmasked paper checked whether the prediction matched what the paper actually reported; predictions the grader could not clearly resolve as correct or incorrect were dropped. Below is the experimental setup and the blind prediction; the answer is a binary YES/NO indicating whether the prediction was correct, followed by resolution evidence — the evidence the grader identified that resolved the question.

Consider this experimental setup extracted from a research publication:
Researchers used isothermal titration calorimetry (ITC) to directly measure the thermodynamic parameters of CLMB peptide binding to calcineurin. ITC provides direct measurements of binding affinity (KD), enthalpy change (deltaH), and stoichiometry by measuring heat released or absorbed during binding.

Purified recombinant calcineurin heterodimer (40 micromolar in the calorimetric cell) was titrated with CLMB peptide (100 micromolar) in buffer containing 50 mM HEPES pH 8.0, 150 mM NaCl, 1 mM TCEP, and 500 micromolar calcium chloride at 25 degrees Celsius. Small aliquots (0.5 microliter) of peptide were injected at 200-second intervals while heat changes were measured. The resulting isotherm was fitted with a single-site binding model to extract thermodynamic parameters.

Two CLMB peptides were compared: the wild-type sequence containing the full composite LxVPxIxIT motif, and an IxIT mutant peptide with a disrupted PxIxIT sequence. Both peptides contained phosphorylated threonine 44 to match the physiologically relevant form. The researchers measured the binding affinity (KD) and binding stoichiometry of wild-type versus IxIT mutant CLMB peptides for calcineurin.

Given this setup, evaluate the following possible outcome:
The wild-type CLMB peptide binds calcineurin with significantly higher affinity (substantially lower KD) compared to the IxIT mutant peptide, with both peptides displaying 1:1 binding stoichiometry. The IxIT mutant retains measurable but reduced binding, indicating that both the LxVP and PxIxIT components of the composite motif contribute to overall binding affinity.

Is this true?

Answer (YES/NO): NO